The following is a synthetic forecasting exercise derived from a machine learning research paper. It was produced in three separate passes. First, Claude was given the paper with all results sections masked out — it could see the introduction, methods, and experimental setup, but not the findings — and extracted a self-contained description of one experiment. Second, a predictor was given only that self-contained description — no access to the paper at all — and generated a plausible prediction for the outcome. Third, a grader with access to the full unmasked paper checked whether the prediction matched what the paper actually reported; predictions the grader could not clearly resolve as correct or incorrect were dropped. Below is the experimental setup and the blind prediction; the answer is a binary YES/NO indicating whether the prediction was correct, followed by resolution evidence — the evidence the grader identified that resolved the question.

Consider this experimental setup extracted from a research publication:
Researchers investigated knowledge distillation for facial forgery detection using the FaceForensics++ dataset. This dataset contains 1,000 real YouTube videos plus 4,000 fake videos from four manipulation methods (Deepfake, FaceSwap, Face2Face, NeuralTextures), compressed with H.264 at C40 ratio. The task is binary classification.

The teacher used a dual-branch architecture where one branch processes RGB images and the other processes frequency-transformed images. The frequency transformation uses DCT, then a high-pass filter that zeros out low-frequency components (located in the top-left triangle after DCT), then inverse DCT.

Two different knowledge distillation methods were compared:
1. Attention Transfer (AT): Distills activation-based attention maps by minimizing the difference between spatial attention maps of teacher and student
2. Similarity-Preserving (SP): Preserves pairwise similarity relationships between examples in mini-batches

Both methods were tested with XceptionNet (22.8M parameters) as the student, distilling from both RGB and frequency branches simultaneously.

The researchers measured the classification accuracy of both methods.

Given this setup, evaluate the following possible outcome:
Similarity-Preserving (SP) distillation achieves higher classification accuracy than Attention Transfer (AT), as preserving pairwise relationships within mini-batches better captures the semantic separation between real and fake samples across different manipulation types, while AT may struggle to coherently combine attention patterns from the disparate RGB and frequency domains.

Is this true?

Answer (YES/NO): YES